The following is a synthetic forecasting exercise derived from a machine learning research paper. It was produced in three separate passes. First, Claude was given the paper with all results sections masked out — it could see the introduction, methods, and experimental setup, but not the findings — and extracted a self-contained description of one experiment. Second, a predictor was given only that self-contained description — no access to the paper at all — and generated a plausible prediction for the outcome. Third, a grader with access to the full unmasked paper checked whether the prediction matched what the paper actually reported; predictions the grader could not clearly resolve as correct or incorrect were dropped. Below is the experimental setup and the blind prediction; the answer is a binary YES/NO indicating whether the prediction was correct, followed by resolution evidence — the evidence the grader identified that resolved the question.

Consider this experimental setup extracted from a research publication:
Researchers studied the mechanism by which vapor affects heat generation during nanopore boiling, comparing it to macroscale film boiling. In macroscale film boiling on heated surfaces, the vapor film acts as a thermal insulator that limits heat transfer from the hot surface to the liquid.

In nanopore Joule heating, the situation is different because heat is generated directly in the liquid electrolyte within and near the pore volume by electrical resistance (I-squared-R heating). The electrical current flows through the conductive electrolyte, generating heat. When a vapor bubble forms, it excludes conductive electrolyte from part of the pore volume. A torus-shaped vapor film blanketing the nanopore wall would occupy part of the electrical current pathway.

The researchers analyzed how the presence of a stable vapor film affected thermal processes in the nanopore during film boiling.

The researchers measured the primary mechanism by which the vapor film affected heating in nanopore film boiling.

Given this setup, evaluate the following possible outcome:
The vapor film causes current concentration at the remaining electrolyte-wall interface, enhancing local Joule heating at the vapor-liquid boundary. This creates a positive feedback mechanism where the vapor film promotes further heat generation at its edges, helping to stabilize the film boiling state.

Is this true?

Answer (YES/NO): NO